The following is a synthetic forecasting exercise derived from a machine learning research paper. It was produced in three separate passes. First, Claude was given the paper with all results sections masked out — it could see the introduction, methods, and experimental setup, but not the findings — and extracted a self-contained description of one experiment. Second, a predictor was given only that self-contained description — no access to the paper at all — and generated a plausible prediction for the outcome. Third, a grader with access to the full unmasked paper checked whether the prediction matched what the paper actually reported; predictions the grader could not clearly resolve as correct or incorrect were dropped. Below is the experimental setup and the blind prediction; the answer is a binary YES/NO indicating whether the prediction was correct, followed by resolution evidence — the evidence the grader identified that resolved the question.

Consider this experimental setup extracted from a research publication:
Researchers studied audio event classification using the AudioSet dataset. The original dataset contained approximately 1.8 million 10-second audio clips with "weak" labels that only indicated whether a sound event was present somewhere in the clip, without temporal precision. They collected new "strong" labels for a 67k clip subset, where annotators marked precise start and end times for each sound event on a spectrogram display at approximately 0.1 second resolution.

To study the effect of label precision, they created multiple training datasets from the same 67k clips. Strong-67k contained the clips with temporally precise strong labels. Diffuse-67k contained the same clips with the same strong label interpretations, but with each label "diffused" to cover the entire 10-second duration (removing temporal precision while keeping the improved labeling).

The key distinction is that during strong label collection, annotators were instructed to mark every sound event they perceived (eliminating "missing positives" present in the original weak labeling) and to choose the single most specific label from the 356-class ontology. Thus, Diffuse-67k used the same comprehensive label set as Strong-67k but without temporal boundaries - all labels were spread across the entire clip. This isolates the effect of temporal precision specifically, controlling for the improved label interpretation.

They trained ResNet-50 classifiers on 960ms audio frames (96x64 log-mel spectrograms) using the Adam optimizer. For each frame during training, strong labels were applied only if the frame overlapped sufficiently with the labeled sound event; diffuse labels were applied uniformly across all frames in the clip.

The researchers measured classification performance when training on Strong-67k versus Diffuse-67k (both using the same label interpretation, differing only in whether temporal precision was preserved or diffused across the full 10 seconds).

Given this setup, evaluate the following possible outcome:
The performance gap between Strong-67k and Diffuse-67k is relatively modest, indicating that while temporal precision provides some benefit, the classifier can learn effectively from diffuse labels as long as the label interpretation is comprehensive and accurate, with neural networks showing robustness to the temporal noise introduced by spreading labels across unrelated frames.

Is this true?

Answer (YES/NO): NO